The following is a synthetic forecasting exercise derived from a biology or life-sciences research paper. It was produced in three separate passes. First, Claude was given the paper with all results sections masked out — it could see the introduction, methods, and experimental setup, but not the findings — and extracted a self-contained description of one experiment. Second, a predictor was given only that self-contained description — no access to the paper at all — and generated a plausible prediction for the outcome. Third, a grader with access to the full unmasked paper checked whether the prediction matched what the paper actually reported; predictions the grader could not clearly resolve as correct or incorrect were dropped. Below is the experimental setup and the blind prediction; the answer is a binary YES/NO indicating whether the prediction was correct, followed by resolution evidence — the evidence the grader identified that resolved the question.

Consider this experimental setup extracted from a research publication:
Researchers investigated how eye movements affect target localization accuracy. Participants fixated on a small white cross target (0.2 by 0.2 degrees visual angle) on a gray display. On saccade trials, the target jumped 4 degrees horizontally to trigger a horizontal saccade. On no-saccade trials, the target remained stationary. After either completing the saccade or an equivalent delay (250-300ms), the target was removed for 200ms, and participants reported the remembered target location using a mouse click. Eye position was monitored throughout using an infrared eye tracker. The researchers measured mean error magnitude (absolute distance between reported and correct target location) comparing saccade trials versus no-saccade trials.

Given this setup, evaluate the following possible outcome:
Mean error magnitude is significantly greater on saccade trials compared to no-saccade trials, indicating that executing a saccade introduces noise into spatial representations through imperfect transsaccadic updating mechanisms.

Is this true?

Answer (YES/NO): YES